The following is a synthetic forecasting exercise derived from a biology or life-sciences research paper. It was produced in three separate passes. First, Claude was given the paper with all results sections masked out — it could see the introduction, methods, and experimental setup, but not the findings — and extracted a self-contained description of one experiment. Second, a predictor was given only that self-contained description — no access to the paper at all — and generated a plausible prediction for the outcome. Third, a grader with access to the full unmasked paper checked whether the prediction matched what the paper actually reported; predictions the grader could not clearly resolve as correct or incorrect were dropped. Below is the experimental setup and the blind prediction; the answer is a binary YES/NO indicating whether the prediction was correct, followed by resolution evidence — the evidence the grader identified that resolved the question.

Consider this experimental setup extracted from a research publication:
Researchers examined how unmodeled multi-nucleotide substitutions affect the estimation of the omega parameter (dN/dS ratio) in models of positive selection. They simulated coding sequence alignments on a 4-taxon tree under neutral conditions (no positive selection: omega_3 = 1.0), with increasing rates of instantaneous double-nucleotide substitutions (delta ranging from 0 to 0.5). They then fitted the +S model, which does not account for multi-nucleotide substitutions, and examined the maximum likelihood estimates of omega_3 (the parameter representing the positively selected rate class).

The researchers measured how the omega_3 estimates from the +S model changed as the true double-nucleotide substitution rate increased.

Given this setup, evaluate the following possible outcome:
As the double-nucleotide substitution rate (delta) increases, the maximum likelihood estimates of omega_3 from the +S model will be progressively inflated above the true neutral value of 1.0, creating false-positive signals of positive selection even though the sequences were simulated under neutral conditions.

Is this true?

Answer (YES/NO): YES